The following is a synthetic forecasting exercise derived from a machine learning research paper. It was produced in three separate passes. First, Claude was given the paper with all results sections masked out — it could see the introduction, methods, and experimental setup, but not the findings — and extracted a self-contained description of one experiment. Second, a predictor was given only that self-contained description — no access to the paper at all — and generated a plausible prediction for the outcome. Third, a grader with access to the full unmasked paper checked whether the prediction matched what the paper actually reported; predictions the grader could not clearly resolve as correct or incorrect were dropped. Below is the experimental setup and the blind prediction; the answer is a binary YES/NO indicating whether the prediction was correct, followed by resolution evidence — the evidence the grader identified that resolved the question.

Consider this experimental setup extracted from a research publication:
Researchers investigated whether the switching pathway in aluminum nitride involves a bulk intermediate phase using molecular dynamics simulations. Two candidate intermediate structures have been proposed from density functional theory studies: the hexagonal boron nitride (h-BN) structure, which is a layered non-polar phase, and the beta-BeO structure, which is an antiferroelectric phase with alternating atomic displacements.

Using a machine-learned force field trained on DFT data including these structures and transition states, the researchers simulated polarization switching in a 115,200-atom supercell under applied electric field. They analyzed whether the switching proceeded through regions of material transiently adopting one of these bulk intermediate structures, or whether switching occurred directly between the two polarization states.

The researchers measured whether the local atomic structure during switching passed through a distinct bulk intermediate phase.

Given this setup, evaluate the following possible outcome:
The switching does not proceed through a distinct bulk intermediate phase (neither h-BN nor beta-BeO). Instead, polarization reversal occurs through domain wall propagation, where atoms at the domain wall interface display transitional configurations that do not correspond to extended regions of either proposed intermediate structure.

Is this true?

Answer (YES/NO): NO